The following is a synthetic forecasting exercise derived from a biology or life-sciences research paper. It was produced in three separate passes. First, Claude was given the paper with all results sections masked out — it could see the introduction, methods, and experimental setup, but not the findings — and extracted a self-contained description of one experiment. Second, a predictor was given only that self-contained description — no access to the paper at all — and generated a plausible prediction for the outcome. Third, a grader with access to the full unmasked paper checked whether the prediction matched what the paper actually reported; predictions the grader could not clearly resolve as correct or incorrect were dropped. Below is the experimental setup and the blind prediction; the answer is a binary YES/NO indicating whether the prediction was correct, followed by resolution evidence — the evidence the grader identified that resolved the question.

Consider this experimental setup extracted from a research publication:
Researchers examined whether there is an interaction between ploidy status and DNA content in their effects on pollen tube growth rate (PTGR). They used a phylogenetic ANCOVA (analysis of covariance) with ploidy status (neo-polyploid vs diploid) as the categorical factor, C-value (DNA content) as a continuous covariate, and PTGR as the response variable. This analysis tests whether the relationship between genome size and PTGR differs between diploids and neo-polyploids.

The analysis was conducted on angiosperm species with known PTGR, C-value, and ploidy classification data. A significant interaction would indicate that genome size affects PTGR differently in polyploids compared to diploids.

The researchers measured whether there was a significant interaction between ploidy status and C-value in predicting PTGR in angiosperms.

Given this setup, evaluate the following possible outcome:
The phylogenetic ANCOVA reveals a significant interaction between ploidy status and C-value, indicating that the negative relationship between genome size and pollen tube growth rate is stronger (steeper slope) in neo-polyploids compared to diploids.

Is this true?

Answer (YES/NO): NO